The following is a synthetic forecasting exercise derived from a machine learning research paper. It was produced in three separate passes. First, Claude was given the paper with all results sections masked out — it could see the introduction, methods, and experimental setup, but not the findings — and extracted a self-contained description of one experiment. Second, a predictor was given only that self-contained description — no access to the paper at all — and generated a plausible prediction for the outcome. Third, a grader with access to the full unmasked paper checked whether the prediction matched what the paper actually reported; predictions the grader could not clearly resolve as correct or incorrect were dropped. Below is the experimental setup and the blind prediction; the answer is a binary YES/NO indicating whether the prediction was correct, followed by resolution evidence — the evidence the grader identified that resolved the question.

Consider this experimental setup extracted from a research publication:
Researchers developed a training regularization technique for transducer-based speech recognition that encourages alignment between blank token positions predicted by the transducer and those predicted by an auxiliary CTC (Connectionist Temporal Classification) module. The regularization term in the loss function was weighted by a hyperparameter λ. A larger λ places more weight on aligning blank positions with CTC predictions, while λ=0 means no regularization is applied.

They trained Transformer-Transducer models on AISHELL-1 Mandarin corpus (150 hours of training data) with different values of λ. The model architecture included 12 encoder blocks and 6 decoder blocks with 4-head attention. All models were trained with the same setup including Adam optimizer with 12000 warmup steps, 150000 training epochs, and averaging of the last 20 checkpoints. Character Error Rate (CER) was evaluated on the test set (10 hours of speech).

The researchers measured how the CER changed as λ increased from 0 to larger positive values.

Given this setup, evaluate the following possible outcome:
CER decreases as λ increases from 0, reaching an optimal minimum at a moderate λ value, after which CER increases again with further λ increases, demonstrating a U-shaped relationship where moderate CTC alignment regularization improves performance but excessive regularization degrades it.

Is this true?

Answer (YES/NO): YES